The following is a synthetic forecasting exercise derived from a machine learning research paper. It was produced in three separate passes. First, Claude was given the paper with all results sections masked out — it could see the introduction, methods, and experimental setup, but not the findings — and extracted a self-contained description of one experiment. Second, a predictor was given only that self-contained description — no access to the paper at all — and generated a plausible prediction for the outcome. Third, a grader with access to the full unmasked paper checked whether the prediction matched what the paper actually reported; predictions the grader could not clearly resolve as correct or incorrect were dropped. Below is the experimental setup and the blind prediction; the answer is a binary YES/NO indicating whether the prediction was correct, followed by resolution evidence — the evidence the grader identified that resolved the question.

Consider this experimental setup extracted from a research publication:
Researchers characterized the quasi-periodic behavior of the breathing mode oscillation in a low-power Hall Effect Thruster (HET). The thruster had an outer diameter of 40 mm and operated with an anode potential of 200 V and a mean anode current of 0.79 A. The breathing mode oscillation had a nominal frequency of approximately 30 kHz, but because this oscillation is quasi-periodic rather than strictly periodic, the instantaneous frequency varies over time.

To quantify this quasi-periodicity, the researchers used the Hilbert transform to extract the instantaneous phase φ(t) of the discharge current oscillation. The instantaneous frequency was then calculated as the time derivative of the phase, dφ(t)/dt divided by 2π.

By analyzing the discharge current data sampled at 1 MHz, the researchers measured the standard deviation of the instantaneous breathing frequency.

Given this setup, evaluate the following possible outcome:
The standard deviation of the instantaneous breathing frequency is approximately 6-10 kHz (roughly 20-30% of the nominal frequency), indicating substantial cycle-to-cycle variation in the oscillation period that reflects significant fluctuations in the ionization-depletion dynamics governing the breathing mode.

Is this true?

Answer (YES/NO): NO